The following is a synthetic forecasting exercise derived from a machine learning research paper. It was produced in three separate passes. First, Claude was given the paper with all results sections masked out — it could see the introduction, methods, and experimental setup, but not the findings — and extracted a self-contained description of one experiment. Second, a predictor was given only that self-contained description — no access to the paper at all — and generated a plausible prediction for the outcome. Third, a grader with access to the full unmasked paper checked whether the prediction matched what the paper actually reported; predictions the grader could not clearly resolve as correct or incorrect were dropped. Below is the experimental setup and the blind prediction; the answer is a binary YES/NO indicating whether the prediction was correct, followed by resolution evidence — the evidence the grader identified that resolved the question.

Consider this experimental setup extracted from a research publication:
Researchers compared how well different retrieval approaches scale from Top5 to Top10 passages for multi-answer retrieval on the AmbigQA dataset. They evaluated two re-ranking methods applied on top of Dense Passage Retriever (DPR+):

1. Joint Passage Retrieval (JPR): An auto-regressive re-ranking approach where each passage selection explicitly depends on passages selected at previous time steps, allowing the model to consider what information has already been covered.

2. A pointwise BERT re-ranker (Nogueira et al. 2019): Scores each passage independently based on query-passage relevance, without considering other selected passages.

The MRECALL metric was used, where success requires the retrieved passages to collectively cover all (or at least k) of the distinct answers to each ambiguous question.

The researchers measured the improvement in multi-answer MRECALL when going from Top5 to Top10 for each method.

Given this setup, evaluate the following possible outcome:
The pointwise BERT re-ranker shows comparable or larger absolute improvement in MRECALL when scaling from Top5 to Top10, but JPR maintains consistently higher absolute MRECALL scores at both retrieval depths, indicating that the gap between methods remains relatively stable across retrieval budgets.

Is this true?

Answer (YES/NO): YES